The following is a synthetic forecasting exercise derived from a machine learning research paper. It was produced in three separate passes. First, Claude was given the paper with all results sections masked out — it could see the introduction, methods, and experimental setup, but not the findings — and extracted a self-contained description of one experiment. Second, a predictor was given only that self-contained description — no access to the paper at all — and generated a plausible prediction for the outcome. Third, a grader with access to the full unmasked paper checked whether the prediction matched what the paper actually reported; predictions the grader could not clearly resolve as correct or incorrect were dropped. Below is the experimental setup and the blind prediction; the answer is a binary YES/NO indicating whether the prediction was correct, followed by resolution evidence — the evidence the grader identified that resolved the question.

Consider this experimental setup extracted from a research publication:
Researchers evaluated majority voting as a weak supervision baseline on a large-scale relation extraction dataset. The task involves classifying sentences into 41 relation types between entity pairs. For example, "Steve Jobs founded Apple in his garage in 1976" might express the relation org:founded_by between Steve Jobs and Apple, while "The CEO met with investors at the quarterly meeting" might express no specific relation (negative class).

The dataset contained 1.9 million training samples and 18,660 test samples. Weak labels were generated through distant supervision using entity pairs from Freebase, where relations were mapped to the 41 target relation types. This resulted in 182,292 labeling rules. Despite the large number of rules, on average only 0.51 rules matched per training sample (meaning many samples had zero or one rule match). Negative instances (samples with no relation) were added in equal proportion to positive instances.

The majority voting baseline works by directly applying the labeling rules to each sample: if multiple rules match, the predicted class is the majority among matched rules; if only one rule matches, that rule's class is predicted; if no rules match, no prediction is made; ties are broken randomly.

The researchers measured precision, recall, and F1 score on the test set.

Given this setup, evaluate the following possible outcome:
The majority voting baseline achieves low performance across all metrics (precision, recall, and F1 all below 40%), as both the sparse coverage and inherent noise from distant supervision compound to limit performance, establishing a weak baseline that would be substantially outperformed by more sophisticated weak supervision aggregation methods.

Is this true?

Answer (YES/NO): NO